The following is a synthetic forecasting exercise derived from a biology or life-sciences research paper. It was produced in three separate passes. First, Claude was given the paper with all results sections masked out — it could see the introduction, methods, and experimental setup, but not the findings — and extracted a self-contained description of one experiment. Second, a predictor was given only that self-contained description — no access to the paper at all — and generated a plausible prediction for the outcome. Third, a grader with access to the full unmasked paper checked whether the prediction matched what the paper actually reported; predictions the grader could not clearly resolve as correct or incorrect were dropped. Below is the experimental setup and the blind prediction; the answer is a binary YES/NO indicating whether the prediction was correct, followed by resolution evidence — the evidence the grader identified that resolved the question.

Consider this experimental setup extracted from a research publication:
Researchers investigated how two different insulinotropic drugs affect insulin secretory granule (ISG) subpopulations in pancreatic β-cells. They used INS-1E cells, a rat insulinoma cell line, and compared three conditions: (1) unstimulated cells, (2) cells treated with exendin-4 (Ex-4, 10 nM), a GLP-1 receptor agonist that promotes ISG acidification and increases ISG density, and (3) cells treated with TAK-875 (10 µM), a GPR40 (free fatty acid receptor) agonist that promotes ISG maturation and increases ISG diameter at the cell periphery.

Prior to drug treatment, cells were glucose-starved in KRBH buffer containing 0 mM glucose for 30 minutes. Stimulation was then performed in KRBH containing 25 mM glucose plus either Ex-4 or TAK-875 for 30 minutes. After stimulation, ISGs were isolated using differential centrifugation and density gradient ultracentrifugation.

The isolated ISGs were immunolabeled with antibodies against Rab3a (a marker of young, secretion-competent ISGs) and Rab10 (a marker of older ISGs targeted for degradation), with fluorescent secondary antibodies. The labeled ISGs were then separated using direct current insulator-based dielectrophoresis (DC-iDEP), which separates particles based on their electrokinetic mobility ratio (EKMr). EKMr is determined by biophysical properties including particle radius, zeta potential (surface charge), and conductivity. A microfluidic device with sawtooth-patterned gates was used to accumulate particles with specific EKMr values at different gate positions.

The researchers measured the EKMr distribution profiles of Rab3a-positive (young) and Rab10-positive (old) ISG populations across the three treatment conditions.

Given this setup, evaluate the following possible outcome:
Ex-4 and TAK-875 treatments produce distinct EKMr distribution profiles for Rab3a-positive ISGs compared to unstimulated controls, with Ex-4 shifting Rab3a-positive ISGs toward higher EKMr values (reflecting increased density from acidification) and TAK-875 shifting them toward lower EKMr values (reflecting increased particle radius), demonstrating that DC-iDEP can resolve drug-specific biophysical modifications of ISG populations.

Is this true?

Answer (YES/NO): NO